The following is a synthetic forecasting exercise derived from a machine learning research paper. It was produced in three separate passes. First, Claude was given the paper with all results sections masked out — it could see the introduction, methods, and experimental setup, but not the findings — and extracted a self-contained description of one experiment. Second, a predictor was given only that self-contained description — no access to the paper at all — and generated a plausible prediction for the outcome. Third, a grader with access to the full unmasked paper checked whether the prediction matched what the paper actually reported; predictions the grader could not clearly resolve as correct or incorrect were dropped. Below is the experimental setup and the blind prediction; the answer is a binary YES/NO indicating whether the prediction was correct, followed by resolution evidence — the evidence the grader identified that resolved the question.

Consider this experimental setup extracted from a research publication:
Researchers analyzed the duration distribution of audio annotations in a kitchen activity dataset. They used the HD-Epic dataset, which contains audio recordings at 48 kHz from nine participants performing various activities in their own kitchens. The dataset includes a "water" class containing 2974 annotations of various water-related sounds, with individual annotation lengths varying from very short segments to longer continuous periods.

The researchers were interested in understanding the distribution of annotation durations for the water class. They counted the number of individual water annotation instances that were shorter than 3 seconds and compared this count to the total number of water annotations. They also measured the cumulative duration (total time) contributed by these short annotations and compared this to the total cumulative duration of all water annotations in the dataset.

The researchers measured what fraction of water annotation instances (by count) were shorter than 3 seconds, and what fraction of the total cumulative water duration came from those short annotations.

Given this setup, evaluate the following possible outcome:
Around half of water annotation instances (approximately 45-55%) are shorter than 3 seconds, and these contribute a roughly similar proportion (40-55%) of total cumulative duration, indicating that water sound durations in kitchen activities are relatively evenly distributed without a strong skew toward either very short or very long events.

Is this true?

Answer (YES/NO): NO